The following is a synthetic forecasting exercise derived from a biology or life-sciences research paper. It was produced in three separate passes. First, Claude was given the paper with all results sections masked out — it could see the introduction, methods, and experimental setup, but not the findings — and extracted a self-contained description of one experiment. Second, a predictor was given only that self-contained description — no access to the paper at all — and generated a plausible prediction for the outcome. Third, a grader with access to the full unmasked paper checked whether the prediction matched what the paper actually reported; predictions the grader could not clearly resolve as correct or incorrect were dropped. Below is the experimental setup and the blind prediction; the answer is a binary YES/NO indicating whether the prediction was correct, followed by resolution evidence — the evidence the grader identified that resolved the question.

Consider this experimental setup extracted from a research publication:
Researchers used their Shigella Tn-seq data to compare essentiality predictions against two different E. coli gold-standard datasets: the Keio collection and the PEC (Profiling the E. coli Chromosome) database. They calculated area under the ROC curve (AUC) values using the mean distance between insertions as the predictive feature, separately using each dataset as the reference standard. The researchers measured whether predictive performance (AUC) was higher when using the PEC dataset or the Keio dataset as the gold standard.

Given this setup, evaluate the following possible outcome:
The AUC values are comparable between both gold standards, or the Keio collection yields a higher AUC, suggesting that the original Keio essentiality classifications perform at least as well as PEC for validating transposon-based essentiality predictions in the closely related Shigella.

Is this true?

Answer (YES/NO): NO